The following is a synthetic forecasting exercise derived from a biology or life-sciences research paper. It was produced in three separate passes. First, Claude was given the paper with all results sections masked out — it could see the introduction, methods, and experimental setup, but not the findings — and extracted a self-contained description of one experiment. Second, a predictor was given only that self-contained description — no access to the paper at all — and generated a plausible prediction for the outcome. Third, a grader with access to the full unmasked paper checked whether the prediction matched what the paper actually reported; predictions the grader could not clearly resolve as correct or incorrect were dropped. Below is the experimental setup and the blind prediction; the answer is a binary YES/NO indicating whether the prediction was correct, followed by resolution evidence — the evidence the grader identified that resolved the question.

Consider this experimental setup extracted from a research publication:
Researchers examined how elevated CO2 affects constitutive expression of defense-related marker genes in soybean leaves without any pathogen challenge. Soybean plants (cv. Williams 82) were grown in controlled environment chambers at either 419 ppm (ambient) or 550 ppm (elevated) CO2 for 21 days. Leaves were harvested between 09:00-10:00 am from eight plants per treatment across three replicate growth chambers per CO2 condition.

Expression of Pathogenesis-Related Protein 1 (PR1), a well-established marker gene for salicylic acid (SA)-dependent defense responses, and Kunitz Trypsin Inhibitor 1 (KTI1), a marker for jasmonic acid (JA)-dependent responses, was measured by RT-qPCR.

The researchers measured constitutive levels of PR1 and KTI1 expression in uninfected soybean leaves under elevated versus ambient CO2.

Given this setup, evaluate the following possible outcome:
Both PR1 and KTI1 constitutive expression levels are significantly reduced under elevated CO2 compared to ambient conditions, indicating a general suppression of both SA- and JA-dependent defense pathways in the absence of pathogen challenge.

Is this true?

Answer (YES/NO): NO